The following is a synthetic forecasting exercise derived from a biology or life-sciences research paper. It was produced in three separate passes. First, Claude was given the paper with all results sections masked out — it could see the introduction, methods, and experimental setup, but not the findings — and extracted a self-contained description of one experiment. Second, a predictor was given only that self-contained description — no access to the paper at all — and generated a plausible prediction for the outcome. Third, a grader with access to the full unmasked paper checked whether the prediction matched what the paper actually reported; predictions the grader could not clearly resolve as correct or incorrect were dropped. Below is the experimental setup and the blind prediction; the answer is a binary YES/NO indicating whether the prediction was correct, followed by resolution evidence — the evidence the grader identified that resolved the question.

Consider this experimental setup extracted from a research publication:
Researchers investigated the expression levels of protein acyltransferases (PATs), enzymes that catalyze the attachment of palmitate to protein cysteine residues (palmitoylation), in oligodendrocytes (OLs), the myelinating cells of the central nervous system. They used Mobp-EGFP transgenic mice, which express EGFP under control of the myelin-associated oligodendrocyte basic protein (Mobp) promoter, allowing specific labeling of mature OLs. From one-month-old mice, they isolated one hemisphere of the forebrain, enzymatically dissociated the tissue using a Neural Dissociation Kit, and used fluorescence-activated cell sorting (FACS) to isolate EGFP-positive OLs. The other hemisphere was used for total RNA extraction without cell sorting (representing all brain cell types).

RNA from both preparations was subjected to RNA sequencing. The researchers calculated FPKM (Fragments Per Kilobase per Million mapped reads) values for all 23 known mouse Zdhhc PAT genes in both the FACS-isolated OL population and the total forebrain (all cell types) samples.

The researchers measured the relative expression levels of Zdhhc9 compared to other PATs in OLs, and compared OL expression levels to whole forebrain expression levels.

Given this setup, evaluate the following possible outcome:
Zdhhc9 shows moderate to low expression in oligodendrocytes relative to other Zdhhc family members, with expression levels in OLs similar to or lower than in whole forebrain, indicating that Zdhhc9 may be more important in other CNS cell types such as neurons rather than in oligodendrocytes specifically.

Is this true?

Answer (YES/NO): NO